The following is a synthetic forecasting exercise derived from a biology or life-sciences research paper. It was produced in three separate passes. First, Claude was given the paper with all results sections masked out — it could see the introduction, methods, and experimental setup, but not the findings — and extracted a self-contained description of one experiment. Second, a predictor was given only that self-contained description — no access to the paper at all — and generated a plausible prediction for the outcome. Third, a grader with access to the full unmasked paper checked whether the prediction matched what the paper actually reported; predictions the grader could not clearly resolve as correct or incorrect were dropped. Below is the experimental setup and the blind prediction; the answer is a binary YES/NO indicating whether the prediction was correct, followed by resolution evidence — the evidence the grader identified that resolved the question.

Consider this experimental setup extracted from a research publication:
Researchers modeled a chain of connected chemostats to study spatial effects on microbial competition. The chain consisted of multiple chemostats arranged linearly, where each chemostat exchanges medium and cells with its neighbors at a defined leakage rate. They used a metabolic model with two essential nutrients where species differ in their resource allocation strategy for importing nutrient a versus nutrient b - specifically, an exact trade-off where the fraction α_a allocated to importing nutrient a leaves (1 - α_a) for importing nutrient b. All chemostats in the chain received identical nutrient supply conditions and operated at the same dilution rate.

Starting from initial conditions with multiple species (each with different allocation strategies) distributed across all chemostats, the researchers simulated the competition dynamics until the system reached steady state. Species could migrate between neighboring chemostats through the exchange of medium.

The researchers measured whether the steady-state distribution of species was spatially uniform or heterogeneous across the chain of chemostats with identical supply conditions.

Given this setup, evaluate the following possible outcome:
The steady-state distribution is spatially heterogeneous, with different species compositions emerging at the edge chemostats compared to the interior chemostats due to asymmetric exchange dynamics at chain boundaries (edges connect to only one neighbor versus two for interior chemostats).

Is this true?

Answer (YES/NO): NO